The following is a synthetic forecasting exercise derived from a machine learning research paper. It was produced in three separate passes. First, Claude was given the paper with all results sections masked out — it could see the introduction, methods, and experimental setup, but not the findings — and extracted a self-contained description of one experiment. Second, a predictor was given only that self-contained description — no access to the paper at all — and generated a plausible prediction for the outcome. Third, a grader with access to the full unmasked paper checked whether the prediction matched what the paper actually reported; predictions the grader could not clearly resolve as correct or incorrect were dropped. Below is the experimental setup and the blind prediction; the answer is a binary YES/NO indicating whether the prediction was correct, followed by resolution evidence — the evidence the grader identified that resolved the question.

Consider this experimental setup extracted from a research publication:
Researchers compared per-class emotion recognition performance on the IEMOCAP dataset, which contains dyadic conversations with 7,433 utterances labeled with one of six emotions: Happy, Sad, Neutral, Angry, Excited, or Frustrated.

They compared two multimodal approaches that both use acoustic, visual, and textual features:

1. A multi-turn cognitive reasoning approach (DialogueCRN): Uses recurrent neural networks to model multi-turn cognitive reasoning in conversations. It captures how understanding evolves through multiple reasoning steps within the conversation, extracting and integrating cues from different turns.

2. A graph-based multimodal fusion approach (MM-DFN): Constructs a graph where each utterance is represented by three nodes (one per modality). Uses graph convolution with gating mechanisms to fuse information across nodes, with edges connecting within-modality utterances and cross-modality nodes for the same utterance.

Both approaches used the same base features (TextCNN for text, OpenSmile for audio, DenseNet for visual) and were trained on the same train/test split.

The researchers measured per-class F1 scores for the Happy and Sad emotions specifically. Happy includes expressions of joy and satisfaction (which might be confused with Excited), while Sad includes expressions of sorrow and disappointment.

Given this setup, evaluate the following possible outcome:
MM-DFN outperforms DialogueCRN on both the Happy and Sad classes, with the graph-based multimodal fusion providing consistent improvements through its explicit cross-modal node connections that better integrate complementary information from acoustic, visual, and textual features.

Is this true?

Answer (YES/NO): NO